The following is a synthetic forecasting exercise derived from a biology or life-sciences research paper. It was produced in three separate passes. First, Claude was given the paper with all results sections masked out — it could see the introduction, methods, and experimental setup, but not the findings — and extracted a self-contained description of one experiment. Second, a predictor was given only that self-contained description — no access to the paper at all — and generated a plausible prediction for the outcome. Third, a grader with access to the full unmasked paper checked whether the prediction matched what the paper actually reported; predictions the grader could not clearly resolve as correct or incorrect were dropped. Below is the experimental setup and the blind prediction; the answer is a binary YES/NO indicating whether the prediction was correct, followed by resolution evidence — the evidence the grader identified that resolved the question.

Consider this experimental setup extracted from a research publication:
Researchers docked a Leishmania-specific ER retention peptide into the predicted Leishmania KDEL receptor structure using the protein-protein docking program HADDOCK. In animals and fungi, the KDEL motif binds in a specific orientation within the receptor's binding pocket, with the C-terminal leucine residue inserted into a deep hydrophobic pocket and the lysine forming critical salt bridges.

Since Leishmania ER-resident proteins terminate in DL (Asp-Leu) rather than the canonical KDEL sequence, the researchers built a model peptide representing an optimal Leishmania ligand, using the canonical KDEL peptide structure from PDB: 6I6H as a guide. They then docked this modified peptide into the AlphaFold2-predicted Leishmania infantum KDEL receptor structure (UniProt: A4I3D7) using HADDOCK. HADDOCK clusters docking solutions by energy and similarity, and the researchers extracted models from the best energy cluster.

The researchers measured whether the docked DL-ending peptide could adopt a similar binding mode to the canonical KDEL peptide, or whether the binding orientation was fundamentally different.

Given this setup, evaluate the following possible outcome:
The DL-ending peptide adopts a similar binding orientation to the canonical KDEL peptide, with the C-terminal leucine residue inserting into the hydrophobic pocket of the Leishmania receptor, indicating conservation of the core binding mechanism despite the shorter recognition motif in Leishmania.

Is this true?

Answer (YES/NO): NO